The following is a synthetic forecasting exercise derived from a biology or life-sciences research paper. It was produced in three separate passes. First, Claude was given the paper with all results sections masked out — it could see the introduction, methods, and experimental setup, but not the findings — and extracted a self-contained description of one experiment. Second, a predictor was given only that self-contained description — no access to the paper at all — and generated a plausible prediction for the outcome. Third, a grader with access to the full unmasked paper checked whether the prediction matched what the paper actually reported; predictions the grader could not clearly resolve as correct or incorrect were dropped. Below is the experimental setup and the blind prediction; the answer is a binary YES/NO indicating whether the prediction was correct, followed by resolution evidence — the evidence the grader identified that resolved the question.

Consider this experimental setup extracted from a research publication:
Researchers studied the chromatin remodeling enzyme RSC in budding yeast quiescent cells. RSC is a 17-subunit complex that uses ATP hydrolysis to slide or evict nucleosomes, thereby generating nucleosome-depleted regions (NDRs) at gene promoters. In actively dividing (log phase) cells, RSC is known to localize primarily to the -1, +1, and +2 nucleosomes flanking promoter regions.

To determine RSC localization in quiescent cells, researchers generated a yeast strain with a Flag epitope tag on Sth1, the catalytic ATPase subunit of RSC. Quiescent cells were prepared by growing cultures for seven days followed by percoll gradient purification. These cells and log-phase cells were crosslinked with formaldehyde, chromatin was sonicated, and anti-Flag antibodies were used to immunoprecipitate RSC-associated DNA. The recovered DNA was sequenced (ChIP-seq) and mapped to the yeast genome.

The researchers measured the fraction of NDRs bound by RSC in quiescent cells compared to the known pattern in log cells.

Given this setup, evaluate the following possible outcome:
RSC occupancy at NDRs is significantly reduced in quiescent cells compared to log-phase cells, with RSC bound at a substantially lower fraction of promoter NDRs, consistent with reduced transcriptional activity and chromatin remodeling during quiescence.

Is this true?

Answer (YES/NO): NO